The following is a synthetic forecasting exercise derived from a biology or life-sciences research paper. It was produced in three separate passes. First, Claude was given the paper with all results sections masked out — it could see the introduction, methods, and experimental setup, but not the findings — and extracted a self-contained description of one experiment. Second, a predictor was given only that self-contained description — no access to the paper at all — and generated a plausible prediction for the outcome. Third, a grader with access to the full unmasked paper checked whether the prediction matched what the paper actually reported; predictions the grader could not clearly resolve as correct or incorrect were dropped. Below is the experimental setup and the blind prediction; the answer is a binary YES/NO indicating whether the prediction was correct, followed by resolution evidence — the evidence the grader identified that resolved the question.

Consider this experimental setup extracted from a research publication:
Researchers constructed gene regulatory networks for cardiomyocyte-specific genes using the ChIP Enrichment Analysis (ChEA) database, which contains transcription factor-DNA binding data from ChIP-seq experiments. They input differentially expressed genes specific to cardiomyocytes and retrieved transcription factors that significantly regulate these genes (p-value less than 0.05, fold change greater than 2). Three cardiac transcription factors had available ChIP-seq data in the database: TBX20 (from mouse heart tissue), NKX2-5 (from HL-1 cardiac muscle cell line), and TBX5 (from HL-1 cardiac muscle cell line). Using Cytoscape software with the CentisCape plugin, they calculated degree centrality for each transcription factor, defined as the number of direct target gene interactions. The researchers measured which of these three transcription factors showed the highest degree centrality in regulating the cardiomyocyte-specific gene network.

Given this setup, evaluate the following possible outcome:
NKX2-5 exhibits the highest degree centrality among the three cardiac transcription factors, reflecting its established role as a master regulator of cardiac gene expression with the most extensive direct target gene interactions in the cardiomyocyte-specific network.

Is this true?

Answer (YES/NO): NO